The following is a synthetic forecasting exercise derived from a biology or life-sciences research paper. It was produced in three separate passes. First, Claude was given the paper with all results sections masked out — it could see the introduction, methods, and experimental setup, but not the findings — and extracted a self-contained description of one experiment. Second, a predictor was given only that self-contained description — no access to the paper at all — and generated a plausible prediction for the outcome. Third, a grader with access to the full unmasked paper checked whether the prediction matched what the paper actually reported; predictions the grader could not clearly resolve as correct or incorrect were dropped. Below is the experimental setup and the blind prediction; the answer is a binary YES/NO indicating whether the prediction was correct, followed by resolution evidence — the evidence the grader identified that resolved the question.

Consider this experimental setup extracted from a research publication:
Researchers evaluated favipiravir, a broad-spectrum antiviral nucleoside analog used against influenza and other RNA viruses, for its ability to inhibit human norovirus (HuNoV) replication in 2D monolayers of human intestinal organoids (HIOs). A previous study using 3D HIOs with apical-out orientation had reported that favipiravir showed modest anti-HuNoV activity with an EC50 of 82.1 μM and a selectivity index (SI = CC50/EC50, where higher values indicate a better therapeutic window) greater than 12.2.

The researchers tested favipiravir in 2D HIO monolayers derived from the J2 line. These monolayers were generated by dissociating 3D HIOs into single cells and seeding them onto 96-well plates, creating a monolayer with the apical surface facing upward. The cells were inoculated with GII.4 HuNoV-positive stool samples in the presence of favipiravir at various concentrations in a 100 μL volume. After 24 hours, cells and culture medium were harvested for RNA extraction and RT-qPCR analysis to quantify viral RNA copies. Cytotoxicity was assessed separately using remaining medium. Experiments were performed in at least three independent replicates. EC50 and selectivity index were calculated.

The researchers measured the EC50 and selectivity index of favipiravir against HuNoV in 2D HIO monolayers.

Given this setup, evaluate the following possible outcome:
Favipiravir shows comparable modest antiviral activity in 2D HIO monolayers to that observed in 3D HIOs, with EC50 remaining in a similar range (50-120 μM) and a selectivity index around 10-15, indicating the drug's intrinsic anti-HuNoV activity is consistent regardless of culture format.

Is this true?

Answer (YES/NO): NO